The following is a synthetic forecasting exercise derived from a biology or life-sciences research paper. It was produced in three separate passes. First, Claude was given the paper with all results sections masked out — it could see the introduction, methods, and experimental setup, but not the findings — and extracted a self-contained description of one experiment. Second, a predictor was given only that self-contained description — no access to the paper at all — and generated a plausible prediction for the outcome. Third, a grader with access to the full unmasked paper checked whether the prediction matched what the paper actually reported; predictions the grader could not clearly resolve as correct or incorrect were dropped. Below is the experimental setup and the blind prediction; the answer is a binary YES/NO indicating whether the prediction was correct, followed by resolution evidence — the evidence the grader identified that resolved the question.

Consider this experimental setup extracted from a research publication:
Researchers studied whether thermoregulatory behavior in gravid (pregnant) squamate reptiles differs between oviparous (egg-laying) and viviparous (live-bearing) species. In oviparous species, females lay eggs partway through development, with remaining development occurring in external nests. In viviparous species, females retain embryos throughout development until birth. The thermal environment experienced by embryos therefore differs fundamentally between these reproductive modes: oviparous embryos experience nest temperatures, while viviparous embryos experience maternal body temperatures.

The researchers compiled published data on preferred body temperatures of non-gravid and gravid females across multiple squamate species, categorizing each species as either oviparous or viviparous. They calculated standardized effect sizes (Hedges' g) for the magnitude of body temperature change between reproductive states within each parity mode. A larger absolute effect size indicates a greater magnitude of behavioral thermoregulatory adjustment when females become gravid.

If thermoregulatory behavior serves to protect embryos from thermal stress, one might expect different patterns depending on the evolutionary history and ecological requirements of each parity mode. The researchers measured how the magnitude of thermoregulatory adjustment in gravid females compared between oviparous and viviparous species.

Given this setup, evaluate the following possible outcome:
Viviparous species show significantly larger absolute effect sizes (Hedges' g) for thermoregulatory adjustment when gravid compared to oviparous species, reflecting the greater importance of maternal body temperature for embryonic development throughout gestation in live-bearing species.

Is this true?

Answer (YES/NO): NO